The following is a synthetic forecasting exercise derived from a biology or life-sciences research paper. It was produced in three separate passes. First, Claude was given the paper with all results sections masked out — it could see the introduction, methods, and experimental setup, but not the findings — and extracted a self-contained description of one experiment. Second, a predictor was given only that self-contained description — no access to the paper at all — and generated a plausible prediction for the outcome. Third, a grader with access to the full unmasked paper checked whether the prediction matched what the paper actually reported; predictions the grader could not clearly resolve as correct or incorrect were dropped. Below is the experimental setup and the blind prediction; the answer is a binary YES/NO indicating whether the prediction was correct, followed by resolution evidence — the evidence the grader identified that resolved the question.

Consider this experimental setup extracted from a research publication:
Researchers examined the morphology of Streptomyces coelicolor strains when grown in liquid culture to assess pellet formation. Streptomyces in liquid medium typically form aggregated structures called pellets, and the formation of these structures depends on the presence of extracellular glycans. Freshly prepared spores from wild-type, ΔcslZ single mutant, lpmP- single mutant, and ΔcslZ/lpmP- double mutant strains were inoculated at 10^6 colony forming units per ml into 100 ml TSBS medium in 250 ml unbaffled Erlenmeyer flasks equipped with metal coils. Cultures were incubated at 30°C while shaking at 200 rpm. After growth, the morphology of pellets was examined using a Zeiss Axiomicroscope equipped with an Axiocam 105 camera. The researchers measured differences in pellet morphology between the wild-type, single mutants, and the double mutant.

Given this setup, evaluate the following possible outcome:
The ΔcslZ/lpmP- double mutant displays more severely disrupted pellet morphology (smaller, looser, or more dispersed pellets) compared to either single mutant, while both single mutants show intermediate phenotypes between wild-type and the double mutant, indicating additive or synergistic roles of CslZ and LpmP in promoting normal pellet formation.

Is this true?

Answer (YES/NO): NO